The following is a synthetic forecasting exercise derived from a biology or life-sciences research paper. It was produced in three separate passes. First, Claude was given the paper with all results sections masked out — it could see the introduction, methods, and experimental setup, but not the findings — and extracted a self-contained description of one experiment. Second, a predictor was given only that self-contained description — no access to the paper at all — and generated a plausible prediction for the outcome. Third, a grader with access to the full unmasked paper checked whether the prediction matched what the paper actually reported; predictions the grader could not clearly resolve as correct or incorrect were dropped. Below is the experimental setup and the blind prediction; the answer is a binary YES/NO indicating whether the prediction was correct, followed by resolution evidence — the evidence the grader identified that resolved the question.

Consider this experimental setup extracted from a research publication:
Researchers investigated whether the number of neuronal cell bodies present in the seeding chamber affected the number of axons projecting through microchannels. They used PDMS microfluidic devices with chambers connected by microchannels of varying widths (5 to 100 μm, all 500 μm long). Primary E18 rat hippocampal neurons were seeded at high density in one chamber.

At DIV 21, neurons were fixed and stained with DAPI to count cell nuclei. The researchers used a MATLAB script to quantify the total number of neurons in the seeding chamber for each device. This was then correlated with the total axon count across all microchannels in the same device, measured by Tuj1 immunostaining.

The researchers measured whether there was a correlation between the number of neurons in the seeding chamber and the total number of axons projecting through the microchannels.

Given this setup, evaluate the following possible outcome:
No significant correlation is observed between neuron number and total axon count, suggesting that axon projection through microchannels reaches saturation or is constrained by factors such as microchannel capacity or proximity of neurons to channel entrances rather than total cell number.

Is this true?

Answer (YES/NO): YES